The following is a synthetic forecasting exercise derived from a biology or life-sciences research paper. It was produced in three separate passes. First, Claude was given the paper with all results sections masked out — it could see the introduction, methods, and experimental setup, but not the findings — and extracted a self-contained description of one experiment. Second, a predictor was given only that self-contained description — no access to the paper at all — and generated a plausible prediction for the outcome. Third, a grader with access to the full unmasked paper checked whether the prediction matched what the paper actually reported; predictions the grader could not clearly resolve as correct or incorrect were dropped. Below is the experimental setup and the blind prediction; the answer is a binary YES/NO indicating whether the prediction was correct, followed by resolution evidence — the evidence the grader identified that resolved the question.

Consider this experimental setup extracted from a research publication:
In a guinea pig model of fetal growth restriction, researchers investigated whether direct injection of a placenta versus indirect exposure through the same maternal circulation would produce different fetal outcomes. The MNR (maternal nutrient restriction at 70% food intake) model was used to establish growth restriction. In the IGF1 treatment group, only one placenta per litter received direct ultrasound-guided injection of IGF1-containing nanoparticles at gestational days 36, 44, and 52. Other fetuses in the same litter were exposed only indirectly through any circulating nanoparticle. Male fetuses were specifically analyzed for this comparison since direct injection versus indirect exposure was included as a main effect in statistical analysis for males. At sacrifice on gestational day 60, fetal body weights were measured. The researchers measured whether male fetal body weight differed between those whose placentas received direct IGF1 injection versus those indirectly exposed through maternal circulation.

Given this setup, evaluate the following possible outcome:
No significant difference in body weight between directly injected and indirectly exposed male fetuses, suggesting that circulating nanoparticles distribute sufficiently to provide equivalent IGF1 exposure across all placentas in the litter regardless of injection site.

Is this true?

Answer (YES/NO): NO